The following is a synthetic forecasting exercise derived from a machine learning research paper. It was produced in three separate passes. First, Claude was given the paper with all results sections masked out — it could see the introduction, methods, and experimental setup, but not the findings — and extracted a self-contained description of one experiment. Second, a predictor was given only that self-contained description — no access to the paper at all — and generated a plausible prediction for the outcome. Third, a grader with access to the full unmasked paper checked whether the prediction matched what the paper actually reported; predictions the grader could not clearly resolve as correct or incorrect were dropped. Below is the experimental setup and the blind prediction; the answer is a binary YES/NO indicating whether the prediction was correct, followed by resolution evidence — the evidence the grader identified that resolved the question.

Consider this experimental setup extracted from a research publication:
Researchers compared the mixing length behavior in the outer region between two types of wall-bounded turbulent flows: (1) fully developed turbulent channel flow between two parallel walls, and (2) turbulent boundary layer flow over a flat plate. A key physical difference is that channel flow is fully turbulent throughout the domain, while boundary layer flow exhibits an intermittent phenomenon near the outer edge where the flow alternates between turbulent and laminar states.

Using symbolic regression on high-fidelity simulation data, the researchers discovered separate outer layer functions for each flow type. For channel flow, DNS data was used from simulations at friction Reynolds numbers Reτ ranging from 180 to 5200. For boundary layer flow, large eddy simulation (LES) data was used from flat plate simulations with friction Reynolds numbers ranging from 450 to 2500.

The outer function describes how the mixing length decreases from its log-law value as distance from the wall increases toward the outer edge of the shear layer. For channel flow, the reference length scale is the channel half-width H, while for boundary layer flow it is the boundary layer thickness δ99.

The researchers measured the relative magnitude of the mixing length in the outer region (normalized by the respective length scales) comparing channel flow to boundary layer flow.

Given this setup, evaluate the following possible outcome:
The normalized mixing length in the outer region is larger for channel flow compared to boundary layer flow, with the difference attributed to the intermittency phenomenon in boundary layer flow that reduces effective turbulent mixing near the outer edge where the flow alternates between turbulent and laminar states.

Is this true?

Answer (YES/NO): YES